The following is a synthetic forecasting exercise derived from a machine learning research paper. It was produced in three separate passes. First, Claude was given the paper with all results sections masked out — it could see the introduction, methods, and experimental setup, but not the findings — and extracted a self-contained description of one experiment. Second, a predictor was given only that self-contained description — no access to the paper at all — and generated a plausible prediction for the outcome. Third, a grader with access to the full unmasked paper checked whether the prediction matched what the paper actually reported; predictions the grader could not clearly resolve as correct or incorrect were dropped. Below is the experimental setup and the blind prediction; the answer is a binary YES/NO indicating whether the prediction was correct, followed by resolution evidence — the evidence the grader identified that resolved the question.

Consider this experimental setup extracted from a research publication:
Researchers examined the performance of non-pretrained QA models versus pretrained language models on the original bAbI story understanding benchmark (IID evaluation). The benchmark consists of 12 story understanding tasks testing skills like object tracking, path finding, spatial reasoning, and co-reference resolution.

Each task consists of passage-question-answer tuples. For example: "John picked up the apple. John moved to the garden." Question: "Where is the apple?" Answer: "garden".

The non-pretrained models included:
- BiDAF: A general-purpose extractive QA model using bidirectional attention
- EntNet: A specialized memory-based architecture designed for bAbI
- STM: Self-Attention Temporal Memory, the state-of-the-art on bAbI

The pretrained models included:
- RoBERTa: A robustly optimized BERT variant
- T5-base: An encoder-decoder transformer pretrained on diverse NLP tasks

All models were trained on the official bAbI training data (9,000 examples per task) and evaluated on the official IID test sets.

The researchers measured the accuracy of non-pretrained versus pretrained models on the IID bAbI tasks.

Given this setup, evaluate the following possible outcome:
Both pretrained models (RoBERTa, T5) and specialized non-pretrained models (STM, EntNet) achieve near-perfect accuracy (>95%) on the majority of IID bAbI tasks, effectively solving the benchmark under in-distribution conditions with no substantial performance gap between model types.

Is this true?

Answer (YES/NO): YES